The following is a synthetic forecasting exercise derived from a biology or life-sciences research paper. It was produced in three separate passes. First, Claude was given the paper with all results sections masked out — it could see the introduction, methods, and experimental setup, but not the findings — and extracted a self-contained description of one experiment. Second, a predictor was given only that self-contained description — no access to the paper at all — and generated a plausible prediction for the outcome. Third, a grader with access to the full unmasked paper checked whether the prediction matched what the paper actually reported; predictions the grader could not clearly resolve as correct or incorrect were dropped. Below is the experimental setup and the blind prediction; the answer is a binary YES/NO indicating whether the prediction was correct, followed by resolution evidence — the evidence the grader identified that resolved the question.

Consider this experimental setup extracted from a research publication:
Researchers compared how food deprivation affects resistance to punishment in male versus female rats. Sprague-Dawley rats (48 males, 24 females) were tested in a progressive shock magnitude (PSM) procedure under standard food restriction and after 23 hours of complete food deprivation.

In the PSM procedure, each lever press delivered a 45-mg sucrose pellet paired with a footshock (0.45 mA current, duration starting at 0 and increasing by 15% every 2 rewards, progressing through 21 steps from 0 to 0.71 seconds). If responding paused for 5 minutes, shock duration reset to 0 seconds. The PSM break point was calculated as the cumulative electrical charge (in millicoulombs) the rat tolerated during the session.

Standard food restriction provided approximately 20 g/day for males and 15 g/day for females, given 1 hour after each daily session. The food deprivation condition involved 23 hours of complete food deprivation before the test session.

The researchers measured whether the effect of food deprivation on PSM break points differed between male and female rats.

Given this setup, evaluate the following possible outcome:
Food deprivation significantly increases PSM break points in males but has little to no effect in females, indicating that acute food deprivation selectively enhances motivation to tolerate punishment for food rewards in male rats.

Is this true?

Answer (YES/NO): NO